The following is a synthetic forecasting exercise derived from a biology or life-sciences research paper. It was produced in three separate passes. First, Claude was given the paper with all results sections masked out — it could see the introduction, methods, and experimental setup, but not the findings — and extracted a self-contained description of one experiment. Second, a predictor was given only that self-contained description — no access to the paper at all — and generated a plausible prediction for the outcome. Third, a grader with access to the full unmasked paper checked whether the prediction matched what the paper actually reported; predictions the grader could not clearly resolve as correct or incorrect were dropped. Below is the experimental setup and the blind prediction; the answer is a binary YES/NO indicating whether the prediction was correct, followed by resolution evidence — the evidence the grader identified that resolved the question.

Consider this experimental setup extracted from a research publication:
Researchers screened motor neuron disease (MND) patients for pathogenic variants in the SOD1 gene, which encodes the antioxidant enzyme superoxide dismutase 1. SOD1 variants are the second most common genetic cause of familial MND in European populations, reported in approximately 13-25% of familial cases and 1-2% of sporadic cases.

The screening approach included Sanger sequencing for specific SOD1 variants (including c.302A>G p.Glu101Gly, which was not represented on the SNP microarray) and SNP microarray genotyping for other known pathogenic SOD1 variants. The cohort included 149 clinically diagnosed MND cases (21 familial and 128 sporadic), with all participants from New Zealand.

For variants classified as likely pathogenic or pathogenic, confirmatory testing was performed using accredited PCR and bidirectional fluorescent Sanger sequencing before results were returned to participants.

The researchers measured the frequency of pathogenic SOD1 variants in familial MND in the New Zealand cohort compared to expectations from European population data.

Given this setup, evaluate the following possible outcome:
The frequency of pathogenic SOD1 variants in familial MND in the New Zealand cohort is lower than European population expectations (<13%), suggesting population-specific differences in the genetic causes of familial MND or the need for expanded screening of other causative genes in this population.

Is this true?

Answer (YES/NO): NO